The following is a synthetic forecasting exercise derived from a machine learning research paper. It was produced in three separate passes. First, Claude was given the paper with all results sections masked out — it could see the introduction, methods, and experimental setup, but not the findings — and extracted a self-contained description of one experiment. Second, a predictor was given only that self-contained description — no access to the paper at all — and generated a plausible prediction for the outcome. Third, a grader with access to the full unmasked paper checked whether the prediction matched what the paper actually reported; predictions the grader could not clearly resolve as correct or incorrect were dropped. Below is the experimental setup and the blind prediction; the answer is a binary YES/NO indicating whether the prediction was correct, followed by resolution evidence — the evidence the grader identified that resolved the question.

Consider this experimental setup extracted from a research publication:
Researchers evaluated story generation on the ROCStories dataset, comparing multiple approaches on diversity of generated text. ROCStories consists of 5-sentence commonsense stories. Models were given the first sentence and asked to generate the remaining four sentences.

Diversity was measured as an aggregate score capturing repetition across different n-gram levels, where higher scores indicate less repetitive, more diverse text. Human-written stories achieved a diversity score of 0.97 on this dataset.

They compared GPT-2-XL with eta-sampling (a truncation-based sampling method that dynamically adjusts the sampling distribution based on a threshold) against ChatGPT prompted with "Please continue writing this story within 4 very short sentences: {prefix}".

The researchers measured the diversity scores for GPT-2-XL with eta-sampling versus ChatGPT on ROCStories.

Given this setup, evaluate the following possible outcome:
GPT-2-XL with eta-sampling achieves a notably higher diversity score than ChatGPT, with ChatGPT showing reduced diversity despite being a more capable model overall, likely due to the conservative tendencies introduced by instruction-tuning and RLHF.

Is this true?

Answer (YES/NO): NO